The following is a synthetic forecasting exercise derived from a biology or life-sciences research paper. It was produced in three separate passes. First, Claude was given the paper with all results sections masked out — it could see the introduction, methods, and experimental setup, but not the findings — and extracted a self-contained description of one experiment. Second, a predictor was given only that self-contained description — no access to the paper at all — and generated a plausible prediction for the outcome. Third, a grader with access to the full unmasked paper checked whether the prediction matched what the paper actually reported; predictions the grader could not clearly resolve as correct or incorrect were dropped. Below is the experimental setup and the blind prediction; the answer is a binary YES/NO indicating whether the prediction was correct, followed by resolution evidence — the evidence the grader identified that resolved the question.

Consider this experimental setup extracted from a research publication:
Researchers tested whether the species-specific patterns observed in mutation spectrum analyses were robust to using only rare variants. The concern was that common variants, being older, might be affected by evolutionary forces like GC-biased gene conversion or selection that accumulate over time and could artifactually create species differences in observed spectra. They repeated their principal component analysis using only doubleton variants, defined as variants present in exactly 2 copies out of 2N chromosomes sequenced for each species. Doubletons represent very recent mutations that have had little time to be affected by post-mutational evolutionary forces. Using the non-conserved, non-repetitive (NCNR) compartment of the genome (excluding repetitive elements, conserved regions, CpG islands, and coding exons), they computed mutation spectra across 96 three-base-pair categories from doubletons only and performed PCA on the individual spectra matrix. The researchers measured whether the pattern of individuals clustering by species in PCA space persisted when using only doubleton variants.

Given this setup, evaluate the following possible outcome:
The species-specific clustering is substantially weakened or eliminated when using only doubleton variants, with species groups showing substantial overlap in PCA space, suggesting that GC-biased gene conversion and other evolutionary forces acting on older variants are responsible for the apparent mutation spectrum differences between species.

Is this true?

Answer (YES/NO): NO